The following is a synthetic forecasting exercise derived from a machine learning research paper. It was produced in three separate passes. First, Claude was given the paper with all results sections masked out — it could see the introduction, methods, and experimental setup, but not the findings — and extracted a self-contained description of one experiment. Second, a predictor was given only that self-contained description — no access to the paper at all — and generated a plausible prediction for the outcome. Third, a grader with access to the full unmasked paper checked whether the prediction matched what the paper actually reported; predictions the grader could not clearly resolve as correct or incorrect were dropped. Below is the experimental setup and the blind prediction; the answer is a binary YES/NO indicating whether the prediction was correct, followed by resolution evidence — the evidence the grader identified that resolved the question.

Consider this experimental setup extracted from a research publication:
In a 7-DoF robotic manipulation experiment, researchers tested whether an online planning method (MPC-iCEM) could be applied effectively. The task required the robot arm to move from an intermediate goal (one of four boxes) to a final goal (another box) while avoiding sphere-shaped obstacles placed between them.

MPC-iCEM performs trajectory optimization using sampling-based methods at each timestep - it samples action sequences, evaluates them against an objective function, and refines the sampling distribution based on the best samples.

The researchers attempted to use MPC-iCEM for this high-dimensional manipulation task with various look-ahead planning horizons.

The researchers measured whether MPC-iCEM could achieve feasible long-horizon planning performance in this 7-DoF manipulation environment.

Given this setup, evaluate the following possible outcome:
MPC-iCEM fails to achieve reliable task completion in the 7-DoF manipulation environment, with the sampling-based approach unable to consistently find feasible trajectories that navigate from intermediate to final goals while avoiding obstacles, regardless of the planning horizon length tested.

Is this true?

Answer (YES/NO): YES